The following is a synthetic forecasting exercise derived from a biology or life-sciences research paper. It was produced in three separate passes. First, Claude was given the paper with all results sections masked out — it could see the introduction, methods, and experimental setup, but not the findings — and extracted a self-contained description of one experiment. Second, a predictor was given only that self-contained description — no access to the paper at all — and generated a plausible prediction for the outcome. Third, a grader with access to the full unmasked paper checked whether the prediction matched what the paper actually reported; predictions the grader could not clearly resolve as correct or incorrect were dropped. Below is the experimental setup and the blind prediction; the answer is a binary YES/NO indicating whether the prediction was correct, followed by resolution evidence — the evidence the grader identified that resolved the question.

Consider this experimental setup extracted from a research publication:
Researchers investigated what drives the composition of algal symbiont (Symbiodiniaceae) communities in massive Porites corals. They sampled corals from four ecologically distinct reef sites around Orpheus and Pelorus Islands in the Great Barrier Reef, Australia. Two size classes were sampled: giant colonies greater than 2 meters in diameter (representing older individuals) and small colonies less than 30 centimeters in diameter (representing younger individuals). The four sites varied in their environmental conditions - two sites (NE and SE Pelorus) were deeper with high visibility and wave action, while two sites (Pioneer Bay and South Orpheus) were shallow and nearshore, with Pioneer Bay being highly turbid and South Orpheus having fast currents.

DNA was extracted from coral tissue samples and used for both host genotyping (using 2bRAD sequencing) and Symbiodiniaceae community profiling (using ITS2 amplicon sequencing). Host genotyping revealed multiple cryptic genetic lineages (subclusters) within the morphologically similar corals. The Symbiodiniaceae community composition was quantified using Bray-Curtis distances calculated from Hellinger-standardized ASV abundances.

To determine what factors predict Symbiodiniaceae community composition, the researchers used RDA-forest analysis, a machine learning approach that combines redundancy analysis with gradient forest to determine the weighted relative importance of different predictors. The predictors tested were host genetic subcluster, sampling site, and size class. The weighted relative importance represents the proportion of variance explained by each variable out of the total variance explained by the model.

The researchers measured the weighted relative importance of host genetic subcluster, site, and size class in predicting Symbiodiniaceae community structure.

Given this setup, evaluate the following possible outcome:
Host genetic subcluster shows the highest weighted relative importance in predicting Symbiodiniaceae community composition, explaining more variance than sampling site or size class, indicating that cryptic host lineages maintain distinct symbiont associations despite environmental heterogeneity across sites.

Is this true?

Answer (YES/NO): YES